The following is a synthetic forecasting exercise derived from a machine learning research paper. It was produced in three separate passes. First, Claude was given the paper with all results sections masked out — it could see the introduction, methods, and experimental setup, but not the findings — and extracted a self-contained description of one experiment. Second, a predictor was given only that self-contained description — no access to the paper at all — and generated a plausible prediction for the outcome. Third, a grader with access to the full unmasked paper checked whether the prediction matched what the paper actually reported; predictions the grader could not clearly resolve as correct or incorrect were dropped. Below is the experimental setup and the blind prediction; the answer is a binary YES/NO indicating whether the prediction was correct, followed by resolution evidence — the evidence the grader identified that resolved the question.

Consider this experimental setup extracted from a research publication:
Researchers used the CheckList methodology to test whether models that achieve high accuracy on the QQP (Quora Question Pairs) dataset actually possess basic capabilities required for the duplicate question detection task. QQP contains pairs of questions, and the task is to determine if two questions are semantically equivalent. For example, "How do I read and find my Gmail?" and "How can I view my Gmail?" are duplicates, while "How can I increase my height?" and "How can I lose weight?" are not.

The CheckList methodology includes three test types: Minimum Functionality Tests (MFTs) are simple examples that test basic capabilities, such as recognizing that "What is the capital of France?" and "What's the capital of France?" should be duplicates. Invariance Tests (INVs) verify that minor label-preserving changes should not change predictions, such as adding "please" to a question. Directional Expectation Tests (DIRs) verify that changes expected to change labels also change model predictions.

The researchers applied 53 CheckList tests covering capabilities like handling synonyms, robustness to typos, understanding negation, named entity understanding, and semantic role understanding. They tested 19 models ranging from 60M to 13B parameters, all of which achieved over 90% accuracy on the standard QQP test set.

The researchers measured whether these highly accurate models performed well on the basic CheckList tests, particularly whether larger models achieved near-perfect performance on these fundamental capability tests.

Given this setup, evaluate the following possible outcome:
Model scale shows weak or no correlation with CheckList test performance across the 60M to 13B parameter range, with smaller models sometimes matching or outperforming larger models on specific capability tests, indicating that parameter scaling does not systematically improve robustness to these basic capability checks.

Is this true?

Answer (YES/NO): NO